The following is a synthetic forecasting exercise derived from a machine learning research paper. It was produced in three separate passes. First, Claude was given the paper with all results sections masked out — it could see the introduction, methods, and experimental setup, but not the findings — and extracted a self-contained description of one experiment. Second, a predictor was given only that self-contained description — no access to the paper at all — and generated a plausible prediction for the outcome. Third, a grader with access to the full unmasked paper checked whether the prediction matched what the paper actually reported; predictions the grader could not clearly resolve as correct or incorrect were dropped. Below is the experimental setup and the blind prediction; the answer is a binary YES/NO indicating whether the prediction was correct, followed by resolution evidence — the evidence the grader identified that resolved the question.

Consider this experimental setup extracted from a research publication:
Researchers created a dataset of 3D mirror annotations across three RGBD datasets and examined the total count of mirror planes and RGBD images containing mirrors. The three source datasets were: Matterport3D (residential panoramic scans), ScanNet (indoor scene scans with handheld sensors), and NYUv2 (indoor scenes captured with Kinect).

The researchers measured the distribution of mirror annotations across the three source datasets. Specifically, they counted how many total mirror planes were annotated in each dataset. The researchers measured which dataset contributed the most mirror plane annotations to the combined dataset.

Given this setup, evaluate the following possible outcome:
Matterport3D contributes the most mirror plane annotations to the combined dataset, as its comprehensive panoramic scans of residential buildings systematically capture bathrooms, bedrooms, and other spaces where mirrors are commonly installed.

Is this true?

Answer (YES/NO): YES